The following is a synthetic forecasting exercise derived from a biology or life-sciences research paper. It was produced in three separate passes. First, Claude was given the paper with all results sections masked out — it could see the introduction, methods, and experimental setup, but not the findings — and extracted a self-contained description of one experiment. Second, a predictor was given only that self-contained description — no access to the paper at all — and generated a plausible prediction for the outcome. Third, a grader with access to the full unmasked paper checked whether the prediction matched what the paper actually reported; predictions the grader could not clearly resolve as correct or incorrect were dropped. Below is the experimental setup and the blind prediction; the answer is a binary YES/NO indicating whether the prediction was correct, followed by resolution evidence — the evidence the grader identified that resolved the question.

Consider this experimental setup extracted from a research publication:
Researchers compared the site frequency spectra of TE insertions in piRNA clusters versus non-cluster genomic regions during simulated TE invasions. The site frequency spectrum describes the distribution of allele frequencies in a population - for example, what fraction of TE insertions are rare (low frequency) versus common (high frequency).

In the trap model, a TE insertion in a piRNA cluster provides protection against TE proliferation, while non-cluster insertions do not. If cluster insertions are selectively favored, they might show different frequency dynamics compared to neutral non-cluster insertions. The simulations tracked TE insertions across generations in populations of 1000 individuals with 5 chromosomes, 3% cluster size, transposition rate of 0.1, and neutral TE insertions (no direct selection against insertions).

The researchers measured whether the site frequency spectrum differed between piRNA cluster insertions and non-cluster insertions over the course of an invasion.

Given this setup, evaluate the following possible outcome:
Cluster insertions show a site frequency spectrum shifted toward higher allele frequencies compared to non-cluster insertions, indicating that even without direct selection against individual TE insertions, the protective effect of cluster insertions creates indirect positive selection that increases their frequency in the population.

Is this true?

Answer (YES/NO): NO